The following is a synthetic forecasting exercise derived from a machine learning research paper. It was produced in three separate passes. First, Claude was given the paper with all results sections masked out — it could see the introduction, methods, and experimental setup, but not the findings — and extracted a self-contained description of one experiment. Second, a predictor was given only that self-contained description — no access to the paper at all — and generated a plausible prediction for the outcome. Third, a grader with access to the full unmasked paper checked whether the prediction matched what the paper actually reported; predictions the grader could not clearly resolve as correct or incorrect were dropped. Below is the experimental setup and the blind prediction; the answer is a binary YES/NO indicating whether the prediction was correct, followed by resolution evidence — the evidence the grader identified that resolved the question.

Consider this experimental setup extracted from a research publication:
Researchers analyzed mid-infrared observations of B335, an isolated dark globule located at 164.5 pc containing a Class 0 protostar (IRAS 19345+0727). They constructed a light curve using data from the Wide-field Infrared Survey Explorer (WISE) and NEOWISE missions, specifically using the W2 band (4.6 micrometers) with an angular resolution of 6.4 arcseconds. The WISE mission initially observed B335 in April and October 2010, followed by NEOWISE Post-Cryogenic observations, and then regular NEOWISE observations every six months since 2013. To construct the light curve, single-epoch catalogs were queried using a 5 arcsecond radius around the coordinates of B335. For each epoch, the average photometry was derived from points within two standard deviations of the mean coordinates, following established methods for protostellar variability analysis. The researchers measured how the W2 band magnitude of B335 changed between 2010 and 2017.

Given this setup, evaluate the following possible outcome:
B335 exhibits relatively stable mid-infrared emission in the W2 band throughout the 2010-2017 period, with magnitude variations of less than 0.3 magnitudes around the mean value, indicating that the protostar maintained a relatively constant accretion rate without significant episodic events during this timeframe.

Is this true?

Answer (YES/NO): NO